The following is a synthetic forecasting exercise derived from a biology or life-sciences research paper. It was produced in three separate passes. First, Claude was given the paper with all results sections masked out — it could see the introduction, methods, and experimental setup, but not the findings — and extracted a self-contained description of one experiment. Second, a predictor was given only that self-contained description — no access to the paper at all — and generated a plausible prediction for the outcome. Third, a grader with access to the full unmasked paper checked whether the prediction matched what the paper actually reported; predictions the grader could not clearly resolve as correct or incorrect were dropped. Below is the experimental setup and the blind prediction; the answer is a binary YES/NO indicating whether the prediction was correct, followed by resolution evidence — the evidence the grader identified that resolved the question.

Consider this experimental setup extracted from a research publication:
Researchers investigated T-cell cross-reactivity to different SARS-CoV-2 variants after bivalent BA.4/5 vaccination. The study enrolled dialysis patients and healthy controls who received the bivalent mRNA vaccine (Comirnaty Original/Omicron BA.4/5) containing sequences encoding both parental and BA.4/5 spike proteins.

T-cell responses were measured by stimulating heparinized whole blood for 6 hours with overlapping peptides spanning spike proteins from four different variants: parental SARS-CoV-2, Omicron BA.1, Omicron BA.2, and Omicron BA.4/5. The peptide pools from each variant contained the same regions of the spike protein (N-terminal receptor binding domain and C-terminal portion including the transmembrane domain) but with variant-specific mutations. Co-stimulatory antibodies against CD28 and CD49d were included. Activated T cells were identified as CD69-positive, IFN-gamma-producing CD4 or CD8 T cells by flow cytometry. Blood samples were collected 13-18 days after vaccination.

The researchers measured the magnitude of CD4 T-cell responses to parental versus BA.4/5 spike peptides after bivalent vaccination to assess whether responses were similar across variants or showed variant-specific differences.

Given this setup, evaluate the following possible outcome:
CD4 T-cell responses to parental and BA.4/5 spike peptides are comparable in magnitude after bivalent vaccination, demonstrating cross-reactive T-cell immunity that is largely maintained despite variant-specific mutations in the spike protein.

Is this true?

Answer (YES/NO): YES